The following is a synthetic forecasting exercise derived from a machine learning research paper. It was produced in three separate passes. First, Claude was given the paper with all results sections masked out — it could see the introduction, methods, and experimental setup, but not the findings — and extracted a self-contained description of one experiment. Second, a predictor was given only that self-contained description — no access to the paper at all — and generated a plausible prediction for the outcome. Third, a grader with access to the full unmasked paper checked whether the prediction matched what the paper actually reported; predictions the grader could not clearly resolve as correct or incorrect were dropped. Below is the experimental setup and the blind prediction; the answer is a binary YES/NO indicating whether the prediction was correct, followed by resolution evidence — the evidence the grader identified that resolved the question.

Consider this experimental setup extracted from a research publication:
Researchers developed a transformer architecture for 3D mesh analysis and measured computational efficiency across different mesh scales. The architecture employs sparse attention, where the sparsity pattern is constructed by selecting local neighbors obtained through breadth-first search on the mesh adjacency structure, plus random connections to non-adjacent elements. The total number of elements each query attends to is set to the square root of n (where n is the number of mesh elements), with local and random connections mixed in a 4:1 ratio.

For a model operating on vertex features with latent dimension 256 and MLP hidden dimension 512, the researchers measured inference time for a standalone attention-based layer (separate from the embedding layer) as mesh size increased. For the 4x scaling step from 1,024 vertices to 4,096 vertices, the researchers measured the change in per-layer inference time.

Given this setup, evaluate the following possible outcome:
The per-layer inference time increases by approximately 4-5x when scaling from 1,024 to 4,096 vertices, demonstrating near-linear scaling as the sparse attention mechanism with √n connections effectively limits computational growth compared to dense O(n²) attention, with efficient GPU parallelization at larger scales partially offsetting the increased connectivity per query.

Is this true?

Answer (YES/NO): YES